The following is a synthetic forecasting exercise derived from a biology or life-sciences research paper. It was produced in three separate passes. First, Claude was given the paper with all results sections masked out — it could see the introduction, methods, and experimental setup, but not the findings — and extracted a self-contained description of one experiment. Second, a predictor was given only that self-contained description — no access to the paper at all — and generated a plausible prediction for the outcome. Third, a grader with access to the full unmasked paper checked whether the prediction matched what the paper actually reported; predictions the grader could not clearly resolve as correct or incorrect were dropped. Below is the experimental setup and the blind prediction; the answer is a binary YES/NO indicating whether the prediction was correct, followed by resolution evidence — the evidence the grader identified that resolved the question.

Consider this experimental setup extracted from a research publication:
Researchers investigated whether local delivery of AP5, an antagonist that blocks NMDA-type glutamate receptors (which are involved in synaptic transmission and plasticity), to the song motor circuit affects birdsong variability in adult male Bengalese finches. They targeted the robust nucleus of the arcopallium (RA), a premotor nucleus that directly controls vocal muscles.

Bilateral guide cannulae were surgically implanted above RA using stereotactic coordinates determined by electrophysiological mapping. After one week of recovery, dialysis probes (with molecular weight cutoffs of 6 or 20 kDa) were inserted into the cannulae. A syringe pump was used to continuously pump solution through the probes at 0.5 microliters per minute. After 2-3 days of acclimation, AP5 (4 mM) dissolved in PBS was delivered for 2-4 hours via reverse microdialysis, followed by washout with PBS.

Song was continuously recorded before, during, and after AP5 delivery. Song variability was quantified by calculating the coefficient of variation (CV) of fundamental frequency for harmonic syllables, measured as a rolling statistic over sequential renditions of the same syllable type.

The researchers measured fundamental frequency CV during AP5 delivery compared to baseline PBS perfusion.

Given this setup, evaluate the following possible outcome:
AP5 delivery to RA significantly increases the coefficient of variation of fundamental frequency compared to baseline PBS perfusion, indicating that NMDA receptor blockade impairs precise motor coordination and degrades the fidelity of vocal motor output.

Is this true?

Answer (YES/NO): NO